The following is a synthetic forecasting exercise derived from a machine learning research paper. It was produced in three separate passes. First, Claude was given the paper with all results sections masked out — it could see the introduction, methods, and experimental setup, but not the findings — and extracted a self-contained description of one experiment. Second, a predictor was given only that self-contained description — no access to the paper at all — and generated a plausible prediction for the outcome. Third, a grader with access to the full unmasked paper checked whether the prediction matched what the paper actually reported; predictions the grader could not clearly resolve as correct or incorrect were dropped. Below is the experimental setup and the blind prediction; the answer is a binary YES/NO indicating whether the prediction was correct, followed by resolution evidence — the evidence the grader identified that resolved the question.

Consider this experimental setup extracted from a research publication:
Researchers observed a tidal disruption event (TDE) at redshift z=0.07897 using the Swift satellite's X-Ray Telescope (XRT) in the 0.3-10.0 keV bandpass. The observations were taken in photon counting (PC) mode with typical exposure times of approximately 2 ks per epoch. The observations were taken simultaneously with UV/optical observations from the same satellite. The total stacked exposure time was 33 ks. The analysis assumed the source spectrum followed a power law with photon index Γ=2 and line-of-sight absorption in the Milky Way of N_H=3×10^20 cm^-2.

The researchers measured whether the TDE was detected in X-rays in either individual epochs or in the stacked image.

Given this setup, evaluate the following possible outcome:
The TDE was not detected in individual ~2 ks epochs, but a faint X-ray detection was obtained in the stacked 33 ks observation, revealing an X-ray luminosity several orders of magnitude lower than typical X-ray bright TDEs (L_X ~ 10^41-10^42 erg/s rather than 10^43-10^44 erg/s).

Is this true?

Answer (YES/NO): NO